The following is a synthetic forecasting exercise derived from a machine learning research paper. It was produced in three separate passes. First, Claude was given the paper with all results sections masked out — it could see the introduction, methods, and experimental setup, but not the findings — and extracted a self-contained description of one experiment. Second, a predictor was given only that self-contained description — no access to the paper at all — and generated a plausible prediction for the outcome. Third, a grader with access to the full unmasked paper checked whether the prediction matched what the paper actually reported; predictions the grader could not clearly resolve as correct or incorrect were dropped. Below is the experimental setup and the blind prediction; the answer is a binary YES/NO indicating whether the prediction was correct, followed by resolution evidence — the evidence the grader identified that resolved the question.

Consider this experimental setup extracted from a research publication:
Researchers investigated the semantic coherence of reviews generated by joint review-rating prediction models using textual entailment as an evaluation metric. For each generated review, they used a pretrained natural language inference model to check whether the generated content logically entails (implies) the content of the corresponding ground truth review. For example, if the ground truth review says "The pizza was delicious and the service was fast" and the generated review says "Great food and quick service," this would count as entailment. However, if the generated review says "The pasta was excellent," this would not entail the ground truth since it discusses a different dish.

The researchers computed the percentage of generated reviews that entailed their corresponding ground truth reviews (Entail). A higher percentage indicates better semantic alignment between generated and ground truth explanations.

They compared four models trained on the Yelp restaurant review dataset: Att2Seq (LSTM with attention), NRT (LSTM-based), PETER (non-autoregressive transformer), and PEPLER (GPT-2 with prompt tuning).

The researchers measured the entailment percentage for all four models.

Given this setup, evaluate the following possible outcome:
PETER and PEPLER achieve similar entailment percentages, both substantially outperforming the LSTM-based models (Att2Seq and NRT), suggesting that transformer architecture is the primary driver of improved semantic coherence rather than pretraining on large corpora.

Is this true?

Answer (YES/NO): NO